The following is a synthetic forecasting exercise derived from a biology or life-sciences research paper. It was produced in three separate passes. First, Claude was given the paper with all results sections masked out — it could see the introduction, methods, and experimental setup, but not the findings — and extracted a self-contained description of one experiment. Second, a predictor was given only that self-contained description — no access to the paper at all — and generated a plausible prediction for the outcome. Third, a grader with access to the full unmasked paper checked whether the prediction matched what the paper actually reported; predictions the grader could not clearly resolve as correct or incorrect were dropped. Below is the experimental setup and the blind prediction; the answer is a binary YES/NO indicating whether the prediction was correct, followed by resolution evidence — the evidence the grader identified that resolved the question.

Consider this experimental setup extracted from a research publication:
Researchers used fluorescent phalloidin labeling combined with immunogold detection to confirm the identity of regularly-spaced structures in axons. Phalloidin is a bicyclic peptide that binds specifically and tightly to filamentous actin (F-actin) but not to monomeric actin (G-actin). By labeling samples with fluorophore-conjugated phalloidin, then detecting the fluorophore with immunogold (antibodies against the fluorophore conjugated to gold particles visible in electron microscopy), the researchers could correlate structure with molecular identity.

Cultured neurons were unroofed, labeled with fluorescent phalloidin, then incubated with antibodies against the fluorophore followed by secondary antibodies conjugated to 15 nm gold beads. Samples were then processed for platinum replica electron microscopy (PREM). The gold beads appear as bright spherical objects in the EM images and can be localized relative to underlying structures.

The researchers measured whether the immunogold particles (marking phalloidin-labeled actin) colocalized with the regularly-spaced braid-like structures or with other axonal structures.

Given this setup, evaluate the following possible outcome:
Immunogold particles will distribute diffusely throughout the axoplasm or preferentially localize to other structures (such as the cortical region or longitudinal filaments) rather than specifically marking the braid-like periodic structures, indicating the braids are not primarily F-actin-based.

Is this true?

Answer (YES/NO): NO